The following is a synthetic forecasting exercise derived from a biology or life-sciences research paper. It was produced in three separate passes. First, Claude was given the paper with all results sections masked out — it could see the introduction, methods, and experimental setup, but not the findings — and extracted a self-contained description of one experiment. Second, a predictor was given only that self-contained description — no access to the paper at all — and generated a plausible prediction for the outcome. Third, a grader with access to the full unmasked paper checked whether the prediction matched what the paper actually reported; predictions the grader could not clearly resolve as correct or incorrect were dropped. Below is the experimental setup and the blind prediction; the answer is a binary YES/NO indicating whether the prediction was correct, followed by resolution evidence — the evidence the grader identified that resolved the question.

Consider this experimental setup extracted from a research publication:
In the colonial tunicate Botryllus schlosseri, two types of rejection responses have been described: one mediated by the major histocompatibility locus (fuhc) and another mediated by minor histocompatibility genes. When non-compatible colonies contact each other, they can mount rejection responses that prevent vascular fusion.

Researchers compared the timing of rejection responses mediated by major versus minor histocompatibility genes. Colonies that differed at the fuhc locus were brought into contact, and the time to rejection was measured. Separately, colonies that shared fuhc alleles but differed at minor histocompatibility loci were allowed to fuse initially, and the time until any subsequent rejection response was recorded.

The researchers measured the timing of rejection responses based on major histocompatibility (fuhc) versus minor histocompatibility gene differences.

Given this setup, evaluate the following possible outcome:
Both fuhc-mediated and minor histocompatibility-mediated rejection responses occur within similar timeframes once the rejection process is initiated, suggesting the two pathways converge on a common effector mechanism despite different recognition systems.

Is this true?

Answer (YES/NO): NO